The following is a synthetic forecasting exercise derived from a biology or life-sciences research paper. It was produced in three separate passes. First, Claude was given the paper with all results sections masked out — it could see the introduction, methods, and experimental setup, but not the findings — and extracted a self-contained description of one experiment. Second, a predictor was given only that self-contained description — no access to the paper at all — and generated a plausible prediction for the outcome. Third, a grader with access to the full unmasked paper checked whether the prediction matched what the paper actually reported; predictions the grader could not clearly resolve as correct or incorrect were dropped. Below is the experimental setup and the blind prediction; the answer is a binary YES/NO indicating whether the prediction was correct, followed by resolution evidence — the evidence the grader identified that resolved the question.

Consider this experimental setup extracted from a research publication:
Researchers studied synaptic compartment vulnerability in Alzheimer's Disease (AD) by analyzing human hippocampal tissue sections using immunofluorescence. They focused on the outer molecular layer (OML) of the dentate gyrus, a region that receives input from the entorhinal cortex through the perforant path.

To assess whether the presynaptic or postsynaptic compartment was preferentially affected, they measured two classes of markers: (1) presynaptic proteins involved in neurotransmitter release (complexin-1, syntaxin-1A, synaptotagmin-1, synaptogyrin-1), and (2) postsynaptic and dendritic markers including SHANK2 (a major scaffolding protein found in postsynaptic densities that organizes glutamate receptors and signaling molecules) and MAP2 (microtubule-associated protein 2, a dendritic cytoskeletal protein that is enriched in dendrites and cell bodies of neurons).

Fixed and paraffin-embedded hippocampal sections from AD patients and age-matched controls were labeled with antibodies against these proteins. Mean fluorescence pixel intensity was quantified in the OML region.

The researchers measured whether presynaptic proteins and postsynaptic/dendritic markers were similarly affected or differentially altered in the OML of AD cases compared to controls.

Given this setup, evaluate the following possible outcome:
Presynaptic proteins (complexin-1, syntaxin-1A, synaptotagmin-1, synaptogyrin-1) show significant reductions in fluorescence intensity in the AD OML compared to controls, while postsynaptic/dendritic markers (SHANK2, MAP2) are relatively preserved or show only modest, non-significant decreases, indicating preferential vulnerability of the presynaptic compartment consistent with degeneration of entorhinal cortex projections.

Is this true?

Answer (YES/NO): YES